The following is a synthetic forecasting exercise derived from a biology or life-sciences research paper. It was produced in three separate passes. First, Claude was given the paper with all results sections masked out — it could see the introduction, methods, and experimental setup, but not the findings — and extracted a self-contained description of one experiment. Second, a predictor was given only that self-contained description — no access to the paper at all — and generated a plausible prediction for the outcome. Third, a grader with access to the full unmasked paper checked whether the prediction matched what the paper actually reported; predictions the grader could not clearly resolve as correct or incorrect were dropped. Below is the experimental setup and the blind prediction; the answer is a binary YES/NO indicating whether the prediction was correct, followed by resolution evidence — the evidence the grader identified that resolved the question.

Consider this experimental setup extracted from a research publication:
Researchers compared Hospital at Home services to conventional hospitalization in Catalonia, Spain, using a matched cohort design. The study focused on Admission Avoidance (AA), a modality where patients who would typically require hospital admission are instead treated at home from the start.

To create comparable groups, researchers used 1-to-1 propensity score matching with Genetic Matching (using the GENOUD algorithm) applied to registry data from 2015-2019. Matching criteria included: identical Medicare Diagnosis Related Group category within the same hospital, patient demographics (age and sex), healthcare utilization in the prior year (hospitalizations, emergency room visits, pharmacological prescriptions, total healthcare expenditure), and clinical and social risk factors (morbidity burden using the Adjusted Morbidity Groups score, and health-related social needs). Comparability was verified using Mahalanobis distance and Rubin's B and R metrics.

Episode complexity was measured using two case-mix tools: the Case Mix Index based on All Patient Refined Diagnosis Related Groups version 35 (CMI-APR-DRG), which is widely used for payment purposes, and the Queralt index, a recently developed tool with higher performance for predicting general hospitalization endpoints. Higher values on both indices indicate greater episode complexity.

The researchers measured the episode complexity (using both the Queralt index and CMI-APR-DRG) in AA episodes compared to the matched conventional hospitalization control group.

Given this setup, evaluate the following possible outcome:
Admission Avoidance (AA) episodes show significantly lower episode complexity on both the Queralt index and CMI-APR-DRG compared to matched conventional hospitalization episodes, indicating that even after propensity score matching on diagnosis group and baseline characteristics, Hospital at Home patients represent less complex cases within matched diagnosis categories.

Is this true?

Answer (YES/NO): YES